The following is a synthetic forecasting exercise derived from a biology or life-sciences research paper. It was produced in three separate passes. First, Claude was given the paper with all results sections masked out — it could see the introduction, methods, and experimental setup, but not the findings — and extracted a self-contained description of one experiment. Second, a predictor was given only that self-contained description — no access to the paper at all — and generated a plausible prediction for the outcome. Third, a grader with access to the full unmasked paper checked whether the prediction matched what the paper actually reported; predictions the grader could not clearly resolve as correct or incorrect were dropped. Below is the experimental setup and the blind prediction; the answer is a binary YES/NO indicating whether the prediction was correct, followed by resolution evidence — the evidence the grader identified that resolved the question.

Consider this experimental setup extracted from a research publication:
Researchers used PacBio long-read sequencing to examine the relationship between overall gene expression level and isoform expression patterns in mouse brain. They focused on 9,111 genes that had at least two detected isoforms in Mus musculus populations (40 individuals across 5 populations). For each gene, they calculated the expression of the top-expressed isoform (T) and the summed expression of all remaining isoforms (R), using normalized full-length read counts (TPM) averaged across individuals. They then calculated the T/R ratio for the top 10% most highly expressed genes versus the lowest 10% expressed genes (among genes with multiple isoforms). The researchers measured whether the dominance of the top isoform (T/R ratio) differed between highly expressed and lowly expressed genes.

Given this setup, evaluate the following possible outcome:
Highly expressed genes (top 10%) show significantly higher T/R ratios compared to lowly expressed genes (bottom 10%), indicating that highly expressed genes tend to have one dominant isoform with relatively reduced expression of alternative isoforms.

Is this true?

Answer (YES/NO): YES